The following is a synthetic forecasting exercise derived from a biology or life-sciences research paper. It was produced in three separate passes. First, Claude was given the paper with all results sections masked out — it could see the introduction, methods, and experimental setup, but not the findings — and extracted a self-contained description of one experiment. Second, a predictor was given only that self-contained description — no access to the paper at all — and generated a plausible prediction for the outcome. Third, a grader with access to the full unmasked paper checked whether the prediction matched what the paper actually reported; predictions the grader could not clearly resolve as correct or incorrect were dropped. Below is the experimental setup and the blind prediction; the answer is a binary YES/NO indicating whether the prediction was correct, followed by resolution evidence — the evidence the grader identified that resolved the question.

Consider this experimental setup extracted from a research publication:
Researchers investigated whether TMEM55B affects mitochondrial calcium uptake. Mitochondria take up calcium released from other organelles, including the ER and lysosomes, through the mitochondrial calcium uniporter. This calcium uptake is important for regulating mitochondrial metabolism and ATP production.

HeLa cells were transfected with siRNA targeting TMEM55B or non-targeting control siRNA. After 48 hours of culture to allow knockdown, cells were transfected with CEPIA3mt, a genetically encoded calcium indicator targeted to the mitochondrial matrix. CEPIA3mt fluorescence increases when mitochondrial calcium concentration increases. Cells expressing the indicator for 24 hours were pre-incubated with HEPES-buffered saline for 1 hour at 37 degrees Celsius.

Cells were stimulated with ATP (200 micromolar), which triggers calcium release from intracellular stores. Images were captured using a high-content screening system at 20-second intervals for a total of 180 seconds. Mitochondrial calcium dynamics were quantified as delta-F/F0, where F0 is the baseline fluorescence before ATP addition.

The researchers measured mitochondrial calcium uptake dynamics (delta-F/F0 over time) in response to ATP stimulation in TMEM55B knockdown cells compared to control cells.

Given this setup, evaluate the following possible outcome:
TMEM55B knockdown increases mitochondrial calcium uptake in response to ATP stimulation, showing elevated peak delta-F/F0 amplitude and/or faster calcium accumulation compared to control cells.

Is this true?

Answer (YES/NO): NO